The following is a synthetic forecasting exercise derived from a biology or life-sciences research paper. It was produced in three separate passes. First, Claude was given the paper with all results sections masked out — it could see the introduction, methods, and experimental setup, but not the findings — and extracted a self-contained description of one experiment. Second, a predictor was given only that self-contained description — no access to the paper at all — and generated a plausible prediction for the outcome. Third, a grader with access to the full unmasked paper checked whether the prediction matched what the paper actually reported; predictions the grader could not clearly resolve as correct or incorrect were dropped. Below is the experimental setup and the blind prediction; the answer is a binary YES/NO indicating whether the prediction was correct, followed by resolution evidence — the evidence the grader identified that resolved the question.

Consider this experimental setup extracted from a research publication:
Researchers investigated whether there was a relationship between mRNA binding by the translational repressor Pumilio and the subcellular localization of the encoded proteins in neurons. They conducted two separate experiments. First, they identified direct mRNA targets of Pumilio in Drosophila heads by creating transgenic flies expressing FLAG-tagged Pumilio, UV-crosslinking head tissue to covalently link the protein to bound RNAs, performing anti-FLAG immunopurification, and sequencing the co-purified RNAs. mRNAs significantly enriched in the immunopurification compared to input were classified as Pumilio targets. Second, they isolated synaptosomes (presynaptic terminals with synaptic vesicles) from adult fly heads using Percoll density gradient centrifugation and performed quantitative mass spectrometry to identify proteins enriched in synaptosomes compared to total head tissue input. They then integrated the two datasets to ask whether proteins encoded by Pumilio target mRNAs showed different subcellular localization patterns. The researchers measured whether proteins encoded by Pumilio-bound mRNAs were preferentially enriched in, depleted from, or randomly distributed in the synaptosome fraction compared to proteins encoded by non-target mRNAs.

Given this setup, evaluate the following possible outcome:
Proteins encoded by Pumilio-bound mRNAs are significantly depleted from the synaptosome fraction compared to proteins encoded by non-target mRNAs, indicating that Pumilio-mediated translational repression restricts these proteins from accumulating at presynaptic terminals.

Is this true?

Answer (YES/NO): NO